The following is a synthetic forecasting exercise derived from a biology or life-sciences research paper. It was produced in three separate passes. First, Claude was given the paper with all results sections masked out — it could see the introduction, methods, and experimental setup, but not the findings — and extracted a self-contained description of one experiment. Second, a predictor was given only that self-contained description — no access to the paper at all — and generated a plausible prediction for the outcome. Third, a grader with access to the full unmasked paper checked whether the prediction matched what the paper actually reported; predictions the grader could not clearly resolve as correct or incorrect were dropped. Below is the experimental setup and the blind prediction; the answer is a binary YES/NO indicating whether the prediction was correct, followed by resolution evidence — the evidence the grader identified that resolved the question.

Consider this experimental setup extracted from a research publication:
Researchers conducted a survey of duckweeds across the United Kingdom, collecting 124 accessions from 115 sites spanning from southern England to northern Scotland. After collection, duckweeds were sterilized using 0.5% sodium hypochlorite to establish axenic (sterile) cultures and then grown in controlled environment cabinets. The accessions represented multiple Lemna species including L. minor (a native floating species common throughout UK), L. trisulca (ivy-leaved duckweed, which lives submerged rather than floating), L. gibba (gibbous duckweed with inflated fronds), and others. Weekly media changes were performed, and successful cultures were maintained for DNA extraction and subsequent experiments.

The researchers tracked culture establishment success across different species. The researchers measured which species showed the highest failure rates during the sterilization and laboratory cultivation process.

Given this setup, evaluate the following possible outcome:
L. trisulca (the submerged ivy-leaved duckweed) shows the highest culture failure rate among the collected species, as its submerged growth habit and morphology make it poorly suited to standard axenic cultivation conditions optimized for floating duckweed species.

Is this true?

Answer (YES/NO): NO